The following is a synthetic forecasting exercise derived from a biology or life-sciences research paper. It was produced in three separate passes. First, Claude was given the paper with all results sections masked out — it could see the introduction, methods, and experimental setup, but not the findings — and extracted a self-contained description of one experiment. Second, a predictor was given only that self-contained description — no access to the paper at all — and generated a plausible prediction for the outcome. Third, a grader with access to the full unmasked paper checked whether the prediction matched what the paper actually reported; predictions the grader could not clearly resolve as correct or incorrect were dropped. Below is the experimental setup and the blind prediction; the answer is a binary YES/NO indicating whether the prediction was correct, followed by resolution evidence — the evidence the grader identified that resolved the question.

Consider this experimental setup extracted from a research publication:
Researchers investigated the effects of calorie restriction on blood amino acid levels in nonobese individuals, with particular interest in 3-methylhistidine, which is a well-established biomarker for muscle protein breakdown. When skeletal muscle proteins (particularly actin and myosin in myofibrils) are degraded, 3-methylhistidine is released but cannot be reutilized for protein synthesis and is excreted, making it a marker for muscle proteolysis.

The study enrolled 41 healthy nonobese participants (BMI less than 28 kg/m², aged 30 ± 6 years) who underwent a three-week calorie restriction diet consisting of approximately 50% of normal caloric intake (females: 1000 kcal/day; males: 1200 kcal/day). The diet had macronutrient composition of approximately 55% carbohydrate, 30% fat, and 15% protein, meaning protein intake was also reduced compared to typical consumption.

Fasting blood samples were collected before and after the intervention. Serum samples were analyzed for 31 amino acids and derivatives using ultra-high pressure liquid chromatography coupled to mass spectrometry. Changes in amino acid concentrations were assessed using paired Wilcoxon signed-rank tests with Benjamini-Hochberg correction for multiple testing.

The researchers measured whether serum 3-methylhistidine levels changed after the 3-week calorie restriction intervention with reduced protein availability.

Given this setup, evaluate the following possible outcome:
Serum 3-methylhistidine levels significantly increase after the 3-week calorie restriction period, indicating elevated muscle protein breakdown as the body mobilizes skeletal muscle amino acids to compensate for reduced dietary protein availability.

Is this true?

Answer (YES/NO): YES